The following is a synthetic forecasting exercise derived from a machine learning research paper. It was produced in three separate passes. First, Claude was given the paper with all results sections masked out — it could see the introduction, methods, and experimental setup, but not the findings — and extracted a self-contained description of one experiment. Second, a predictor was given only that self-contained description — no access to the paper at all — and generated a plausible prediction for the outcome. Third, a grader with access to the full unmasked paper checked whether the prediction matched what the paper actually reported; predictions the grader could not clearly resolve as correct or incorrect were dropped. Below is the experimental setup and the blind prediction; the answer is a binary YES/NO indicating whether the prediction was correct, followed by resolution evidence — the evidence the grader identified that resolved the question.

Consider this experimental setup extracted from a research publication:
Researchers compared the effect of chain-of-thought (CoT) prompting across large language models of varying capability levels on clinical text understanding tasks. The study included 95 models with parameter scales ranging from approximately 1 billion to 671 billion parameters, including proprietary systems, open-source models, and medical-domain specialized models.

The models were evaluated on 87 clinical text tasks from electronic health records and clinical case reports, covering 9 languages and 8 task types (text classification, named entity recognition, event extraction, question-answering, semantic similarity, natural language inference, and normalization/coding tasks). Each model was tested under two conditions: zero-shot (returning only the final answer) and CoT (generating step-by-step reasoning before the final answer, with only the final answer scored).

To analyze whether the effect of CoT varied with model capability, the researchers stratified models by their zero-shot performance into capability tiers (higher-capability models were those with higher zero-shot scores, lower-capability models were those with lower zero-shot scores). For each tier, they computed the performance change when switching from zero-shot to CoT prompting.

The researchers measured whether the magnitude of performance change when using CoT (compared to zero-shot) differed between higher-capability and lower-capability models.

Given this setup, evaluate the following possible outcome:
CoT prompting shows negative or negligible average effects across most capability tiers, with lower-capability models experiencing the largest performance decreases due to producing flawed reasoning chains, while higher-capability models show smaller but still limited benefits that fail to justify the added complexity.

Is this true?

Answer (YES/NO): NO